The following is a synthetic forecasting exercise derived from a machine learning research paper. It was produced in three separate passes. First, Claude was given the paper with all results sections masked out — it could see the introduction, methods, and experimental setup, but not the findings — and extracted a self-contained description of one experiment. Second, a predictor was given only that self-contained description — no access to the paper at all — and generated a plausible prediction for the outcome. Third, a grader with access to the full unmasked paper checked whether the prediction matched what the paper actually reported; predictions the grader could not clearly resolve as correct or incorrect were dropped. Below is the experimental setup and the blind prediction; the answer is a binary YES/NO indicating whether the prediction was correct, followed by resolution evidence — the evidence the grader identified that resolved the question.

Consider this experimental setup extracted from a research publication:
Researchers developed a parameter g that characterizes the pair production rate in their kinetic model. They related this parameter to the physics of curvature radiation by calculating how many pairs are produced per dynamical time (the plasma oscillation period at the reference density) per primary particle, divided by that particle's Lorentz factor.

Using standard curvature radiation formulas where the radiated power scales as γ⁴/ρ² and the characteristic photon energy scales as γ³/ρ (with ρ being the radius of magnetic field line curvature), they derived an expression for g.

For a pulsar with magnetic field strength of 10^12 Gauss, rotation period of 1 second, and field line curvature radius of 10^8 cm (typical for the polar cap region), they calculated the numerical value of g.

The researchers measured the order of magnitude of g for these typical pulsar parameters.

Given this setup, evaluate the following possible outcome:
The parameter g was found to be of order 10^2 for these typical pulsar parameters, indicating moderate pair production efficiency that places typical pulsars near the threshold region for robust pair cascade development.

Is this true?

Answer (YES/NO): NO